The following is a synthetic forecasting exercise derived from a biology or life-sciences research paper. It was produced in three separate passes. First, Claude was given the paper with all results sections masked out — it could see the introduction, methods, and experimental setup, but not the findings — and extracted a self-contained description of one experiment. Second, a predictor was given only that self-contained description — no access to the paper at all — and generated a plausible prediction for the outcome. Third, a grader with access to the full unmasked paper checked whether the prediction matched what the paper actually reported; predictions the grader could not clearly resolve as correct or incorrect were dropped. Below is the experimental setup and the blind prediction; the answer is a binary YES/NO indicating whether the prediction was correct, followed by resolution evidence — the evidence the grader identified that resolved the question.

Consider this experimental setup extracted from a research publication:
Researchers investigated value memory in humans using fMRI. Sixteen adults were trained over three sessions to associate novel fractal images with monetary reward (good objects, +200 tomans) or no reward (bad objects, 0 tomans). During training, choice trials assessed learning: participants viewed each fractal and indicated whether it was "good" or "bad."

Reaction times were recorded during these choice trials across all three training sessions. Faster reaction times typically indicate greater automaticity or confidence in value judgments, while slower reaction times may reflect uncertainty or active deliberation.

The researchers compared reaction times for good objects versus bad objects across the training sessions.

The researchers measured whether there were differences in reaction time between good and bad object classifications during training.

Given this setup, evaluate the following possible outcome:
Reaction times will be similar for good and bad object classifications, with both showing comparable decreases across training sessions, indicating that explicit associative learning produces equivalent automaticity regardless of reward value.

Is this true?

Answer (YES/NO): NO